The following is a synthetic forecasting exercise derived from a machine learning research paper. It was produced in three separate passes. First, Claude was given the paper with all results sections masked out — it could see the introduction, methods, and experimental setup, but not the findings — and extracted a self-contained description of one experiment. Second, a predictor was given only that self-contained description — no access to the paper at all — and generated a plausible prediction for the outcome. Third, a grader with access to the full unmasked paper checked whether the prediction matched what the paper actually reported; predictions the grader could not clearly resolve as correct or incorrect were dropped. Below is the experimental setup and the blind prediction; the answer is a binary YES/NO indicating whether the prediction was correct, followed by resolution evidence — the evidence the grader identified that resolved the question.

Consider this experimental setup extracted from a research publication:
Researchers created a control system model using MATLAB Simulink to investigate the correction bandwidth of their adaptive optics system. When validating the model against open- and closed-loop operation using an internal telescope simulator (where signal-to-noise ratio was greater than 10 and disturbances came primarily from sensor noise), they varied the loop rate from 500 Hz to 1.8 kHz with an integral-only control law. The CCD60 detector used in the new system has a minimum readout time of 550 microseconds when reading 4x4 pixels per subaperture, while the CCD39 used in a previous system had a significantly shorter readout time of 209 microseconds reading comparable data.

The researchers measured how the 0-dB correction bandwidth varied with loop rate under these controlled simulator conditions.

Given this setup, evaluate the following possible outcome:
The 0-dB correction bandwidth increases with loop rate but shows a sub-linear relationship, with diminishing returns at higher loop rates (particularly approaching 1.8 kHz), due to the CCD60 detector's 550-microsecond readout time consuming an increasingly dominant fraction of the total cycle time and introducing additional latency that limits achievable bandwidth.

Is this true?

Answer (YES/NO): YES